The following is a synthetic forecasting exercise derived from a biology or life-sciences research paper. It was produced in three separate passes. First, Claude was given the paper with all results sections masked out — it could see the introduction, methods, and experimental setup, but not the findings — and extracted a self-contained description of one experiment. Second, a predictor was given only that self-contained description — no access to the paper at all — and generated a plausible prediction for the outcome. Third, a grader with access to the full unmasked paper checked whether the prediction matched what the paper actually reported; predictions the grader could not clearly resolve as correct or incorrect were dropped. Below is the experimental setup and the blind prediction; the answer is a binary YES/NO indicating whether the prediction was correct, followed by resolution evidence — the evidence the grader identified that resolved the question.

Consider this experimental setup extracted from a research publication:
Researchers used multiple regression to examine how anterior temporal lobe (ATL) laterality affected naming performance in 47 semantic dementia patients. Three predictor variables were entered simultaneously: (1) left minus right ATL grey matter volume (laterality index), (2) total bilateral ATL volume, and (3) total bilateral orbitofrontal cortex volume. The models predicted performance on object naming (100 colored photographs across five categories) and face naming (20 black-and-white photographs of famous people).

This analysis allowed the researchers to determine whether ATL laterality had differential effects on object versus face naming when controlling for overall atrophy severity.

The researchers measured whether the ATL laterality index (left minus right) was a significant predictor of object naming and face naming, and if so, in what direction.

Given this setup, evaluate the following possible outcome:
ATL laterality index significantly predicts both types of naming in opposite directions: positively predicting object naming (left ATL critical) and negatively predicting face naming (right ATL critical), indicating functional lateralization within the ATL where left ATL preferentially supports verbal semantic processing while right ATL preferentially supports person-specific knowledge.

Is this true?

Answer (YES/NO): NO